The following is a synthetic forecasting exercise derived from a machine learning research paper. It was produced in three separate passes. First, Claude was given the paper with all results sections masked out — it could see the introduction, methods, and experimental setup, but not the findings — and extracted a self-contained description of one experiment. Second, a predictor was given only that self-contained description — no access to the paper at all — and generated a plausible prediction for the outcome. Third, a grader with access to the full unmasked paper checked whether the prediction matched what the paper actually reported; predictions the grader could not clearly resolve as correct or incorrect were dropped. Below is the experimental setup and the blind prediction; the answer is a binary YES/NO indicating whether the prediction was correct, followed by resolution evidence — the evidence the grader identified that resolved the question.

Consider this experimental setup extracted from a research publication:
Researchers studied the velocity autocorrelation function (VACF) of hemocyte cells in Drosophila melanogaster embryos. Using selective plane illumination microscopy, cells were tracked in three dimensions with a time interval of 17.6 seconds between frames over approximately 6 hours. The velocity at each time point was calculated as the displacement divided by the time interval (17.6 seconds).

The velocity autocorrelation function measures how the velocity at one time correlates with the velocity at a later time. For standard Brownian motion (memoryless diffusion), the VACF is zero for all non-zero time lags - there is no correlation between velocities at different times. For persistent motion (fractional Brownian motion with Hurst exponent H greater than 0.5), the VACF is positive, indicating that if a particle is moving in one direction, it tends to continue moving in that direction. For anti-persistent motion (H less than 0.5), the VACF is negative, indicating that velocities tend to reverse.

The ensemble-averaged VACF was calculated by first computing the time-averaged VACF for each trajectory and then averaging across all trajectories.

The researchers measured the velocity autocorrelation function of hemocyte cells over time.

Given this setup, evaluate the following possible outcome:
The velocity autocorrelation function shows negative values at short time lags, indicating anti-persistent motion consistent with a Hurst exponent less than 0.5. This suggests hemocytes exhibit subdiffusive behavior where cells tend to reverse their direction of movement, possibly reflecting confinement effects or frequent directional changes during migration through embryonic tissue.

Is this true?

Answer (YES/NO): NO